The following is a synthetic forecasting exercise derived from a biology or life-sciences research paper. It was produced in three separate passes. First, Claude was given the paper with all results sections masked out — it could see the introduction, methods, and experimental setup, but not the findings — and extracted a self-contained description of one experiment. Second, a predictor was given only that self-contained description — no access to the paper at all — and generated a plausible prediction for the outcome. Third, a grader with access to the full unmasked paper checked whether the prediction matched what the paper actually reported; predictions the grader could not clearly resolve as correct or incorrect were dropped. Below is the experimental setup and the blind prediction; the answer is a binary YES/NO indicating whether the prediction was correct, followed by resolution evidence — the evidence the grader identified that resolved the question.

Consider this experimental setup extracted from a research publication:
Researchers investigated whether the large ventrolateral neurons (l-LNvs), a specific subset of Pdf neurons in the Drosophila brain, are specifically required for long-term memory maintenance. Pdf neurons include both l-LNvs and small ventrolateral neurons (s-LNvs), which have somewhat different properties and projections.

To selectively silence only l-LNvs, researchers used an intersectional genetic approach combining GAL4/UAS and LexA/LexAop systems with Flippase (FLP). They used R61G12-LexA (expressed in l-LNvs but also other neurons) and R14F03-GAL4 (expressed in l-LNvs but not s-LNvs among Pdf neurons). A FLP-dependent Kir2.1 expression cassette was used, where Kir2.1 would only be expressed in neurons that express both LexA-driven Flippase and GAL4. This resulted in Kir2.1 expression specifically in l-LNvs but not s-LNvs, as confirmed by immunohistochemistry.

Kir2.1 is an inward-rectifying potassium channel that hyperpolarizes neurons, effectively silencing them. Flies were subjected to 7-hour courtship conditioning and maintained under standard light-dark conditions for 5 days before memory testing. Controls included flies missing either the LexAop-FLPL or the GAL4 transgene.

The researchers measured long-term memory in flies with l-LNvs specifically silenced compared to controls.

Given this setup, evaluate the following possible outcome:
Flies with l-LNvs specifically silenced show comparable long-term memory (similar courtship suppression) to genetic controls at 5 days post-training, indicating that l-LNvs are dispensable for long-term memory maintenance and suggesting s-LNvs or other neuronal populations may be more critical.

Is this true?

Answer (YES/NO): NO